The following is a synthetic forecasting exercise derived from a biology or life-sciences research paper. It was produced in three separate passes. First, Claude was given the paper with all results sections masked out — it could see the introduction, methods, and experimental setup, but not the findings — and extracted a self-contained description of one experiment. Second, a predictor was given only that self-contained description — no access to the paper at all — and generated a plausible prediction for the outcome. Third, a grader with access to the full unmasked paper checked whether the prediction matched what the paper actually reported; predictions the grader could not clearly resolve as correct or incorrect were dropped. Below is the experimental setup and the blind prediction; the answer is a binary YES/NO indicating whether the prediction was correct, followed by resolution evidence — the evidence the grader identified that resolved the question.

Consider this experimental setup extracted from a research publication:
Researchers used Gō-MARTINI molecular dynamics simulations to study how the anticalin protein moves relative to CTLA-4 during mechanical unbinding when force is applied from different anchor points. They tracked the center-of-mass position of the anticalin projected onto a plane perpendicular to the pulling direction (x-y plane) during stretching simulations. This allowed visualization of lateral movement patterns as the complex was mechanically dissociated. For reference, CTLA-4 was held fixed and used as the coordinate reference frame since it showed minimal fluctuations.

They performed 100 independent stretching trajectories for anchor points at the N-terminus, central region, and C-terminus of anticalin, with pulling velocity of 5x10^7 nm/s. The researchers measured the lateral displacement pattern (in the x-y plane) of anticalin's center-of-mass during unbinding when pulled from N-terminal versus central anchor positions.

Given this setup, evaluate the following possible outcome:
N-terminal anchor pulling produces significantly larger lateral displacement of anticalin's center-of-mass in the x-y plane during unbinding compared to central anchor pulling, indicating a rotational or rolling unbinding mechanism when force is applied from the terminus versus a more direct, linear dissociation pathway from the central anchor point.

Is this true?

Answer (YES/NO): YES